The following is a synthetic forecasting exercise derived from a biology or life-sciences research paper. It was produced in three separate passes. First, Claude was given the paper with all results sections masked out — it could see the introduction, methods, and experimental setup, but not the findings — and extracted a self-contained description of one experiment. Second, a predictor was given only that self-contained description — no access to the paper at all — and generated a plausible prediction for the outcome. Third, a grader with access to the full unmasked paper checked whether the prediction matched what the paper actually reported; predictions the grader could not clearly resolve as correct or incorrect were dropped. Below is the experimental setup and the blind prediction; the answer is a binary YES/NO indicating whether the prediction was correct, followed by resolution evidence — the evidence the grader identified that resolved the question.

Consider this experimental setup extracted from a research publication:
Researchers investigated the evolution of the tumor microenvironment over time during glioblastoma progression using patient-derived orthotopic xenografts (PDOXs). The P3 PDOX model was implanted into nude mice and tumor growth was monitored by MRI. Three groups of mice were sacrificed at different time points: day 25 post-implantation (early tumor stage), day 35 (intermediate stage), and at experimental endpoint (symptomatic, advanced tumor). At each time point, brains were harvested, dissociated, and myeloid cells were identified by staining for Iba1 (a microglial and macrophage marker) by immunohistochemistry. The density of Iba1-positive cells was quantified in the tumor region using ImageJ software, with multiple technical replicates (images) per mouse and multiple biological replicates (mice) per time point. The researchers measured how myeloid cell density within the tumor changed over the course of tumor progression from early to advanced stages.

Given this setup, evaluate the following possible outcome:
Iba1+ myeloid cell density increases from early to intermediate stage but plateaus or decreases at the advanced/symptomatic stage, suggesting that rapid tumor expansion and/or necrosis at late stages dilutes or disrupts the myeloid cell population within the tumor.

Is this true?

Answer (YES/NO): NO